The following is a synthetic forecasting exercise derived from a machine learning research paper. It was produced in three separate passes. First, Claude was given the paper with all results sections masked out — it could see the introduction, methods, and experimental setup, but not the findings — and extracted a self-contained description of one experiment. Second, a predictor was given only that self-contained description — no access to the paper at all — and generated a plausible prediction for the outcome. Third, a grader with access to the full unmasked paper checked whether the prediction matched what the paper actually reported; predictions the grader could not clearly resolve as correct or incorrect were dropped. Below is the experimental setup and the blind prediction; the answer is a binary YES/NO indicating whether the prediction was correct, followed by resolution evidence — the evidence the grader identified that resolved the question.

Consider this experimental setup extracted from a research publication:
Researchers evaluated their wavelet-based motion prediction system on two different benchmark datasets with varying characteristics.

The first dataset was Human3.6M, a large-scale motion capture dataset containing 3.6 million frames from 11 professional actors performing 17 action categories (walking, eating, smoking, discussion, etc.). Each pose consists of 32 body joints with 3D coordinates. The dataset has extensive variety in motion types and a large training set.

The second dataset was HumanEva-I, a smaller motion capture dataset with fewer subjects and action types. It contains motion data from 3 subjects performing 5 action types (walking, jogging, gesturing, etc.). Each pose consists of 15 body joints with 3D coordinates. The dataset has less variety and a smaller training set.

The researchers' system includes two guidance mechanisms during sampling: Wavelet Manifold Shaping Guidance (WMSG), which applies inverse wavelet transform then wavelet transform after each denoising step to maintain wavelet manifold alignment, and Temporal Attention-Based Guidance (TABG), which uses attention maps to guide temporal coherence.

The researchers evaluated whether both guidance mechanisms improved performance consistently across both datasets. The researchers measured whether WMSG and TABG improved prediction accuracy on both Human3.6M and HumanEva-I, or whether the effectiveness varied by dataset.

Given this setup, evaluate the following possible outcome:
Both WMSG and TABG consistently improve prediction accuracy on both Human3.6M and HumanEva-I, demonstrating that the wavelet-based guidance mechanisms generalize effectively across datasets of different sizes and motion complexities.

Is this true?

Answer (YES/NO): NO